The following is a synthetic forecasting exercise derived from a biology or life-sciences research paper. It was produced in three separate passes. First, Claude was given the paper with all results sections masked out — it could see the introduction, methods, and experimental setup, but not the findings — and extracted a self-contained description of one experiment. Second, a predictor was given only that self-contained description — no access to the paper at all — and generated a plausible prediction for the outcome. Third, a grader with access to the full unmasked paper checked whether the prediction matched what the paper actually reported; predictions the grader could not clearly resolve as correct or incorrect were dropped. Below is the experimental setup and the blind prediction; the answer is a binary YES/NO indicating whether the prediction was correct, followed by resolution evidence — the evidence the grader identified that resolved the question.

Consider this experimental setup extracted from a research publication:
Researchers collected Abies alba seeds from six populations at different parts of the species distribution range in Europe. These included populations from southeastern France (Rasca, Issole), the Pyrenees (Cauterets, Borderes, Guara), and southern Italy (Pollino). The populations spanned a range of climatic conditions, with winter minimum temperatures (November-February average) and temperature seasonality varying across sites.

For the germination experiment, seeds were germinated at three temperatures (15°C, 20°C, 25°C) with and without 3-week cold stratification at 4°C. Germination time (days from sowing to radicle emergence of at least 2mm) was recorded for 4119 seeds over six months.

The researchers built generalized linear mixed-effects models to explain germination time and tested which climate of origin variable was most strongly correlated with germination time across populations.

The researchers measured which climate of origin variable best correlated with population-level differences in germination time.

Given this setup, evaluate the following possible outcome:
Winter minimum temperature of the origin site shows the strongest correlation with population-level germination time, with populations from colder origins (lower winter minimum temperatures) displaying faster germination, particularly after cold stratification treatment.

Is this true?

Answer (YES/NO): NO